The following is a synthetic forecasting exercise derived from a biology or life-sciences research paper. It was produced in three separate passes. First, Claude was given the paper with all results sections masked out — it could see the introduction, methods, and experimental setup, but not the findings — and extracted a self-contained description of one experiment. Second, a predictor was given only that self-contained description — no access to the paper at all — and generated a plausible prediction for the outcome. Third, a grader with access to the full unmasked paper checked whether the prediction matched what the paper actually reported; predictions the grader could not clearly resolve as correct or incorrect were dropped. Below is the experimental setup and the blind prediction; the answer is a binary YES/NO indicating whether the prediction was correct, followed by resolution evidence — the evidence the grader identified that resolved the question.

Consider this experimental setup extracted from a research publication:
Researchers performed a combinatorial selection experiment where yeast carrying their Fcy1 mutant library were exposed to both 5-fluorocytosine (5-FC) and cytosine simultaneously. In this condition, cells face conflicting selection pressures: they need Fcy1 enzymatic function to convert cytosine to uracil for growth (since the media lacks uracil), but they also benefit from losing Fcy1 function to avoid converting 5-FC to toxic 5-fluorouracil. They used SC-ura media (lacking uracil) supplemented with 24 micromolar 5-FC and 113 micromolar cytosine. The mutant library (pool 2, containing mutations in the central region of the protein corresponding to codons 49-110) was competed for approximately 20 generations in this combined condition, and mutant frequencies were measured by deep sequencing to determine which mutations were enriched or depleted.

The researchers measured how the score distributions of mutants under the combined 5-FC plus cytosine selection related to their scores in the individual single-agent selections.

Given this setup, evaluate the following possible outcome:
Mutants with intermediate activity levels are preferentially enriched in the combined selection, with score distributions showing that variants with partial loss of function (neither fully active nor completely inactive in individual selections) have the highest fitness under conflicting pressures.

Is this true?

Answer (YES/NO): NO